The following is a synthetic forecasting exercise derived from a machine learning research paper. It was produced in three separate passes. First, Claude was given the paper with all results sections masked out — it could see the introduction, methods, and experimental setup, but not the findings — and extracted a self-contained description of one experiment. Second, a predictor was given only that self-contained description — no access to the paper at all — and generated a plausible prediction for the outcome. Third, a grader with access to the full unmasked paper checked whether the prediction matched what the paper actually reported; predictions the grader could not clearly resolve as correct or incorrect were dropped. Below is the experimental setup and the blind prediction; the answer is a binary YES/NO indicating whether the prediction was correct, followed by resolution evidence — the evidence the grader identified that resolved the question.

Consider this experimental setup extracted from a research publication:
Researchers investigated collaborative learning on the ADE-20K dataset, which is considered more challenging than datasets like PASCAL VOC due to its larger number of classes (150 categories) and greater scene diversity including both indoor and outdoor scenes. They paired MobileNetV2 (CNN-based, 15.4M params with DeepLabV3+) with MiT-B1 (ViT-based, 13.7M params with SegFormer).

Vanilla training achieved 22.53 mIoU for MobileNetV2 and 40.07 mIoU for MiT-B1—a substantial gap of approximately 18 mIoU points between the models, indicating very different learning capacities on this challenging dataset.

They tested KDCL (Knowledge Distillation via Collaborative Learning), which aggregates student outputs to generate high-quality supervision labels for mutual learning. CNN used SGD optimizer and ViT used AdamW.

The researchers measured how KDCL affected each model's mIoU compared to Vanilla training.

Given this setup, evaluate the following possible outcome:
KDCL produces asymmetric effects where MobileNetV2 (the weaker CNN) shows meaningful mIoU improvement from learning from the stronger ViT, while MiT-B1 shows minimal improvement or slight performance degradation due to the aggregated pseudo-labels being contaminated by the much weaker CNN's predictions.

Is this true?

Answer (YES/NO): NO